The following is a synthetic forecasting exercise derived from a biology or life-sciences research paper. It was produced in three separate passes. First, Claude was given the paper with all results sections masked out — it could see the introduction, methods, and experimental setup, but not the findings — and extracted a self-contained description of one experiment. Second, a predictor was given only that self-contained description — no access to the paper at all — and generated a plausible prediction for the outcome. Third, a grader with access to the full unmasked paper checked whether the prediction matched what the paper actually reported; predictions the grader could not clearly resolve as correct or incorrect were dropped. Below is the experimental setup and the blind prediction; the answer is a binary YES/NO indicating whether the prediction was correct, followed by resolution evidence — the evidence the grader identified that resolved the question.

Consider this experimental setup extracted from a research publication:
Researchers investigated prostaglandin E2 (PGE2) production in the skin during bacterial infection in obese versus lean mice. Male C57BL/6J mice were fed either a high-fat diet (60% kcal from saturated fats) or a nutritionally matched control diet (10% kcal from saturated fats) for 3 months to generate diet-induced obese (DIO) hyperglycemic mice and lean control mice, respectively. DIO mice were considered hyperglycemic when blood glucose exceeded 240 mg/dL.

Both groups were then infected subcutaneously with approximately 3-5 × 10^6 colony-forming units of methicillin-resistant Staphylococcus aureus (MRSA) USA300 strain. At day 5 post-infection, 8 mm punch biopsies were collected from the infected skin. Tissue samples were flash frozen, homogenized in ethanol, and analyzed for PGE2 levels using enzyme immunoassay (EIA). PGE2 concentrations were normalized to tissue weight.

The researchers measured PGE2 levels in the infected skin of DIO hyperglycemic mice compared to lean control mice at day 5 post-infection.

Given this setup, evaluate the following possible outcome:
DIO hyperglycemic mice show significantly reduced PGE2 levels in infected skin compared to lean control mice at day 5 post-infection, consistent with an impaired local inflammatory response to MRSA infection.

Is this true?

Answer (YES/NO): YES